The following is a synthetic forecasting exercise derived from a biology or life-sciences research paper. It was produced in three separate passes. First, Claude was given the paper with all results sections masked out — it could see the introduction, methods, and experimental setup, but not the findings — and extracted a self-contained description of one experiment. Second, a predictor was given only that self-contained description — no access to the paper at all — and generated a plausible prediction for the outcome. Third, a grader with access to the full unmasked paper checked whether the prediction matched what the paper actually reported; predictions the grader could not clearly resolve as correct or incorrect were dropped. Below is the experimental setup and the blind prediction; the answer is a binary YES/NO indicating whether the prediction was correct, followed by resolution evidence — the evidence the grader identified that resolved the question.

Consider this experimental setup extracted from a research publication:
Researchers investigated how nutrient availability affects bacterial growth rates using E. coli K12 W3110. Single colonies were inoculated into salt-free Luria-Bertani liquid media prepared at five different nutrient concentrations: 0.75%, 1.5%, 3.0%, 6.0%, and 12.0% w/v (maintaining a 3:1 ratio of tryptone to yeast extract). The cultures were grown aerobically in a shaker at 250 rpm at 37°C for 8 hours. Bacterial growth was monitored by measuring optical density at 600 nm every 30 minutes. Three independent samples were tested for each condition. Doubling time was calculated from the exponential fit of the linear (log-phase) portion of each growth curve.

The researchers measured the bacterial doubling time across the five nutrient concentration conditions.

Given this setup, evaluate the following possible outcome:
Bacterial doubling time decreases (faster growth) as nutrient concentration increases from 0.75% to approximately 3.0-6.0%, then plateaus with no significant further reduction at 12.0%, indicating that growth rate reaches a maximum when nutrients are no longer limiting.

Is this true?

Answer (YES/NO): NO